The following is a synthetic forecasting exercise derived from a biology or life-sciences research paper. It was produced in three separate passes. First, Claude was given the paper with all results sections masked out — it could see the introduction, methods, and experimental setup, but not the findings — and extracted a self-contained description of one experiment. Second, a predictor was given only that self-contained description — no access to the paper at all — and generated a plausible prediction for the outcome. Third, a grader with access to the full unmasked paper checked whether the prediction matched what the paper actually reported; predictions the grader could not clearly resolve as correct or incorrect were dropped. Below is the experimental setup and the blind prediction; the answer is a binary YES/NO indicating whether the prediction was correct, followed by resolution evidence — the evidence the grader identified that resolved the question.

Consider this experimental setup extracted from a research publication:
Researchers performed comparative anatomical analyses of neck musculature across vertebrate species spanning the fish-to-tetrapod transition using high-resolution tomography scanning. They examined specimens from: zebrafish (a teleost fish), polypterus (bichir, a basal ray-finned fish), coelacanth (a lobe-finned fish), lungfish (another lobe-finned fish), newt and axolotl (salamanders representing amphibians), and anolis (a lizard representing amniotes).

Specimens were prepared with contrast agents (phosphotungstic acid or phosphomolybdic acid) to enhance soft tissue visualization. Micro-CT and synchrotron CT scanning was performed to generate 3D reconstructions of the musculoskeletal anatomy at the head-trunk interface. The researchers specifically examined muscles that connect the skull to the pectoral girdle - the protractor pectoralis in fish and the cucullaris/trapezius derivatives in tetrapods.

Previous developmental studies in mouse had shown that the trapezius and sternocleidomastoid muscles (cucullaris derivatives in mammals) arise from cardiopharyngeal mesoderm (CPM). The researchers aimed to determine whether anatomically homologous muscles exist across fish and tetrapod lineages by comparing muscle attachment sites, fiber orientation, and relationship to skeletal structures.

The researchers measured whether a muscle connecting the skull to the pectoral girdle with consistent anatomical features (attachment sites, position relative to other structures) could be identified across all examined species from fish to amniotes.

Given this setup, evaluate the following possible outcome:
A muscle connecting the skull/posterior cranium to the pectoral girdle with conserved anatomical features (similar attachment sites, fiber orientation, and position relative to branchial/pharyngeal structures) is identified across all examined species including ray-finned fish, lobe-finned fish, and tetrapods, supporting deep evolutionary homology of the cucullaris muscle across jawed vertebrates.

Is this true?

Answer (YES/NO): NO